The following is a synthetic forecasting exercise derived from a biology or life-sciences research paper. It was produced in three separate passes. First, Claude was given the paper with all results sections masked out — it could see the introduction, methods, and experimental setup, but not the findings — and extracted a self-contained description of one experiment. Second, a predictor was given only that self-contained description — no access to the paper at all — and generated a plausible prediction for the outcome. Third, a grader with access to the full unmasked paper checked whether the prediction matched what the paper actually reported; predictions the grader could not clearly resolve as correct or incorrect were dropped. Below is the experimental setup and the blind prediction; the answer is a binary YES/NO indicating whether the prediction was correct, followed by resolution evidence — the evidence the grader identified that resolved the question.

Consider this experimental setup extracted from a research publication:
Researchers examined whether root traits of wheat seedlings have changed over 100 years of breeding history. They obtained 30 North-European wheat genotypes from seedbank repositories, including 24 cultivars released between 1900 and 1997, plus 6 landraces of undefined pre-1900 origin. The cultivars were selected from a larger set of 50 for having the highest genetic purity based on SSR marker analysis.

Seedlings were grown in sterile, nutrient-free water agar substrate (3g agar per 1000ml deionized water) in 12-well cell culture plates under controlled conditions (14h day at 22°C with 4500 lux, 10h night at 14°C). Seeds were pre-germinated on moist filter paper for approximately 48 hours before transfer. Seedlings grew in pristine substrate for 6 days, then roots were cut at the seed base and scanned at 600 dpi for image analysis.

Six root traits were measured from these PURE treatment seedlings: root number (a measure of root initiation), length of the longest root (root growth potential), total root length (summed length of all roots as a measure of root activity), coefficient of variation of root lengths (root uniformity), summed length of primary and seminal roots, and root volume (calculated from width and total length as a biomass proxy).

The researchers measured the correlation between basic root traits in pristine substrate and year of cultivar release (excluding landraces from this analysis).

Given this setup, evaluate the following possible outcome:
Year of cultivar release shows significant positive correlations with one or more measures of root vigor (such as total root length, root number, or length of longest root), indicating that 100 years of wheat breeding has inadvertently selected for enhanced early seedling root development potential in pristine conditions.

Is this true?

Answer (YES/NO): YES